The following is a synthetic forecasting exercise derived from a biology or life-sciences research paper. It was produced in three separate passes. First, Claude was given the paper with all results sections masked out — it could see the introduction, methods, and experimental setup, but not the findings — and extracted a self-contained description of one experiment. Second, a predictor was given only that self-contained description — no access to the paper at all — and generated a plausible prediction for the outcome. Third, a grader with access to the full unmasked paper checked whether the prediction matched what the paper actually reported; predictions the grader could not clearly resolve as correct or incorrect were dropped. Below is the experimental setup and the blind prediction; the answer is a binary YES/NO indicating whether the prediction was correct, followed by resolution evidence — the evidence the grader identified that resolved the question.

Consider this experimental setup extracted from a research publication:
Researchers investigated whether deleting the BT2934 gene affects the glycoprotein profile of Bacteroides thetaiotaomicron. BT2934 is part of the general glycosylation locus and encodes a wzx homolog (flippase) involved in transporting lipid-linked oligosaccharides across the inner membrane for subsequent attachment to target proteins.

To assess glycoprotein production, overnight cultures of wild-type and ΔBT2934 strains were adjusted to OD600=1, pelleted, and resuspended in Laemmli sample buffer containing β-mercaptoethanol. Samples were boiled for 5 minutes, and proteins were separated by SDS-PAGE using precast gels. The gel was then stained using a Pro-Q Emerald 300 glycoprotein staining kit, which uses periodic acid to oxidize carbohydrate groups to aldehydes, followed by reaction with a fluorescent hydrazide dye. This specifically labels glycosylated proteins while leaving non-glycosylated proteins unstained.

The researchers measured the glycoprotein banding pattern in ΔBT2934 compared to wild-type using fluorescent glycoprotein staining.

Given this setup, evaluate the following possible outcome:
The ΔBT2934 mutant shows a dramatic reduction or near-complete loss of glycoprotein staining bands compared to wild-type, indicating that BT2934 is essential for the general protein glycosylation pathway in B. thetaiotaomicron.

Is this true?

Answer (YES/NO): NO